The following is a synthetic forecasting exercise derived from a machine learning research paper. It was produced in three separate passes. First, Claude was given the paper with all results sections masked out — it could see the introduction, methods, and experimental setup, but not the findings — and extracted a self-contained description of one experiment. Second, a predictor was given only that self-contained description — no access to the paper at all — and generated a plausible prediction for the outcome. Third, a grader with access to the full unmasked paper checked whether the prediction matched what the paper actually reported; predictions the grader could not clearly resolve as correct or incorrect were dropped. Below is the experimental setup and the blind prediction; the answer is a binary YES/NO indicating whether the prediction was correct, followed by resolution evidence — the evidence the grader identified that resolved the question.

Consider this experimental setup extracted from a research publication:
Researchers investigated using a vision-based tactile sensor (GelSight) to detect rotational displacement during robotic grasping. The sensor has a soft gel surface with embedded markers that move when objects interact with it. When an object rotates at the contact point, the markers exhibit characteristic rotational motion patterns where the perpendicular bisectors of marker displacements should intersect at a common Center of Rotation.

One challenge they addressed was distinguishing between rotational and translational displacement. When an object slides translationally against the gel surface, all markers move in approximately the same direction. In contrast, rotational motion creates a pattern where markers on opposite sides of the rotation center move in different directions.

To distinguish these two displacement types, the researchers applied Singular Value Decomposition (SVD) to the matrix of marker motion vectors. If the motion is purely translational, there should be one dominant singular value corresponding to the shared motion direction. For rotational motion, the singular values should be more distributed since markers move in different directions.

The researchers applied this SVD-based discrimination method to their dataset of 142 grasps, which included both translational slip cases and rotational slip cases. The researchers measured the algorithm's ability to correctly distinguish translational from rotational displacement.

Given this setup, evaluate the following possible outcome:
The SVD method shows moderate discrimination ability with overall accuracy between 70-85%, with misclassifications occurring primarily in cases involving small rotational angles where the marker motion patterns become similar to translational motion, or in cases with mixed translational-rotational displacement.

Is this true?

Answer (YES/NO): NO